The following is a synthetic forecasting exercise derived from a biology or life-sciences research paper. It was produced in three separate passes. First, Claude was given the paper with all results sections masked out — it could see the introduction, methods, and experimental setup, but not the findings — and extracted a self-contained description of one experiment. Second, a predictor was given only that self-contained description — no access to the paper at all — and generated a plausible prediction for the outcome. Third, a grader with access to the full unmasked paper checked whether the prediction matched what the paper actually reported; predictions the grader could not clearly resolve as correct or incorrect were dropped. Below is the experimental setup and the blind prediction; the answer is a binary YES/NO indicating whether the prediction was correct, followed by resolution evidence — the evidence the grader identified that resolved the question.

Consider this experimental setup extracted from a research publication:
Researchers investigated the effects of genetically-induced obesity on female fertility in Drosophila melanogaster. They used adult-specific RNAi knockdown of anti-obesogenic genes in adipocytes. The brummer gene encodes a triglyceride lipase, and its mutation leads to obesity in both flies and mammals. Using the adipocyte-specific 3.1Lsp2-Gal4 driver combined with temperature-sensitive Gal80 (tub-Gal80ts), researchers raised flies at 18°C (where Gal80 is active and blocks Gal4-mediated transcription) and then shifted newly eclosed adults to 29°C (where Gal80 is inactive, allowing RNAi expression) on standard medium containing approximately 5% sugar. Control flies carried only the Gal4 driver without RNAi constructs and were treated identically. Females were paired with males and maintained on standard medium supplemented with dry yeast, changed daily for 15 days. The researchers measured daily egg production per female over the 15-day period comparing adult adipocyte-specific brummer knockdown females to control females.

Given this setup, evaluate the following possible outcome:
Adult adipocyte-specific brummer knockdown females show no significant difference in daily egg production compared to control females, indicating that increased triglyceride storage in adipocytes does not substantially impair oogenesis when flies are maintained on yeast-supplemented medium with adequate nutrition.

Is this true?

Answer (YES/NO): YES